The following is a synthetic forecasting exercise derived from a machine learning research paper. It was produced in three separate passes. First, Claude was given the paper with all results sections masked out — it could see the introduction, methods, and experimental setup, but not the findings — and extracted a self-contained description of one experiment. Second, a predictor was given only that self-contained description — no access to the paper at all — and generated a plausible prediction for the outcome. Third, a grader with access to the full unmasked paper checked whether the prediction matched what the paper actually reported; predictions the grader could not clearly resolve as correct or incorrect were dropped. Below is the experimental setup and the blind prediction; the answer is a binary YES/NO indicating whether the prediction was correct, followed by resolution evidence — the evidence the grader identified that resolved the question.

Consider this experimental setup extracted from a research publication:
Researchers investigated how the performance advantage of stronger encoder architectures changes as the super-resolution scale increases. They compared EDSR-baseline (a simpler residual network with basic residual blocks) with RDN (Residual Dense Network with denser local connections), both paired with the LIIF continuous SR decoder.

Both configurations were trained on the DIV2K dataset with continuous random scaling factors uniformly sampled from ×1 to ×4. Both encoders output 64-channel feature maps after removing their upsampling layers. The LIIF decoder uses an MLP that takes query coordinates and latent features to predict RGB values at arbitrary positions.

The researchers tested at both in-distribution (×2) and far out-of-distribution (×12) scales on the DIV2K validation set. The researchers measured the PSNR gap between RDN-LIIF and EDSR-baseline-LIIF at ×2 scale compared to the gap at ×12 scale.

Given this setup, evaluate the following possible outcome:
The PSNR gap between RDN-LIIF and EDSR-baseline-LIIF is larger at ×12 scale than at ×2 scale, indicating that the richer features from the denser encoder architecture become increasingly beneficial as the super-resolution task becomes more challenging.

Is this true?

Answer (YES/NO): NO